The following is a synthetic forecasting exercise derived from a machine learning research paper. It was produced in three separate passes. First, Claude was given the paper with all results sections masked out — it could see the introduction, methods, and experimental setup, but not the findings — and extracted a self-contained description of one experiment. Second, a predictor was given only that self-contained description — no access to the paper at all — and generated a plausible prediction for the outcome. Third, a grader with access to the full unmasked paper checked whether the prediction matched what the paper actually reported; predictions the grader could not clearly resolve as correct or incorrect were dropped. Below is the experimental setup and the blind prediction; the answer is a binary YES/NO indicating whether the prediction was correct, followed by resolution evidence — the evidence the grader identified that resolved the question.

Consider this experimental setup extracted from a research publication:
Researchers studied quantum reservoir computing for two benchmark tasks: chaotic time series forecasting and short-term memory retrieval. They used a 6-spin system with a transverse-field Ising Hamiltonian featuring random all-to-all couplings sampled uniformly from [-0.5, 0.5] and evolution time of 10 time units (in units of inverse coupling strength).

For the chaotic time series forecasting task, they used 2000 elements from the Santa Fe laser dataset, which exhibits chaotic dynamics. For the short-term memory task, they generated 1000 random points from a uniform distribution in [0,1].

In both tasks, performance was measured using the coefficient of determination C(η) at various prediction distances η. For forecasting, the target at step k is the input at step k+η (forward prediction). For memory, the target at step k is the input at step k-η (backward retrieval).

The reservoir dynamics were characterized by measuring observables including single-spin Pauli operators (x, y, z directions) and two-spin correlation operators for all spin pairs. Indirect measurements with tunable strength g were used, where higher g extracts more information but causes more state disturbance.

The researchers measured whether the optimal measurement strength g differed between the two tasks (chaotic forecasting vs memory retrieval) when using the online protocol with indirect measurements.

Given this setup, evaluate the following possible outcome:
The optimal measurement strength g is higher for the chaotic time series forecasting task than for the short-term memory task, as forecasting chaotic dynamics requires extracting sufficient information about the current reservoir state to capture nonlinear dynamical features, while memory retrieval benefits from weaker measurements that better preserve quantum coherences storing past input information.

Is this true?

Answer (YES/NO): YES